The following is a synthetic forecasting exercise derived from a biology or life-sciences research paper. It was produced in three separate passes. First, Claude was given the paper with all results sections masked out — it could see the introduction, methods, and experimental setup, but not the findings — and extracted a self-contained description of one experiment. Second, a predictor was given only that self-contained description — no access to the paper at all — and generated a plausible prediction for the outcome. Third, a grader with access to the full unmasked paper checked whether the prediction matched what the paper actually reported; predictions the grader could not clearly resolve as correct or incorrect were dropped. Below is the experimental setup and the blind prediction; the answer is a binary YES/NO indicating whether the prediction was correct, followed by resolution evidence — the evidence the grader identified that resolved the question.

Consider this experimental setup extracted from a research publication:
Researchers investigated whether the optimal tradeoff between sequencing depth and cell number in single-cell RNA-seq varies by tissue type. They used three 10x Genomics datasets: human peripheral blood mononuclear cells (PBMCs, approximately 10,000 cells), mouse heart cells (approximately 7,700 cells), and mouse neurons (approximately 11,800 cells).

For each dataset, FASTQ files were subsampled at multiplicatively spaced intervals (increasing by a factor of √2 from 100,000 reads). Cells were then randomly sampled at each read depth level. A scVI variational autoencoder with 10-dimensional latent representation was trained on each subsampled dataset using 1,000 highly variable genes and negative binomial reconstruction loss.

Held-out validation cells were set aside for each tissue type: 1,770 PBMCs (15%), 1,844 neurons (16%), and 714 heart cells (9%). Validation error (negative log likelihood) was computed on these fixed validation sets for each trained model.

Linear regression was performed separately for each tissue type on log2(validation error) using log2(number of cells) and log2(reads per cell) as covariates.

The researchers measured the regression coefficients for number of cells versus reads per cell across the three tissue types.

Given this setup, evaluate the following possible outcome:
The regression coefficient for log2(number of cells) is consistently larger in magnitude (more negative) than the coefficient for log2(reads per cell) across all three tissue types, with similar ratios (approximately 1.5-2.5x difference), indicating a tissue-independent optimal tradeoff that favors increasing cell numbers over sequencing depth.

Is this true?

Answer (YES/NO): NO